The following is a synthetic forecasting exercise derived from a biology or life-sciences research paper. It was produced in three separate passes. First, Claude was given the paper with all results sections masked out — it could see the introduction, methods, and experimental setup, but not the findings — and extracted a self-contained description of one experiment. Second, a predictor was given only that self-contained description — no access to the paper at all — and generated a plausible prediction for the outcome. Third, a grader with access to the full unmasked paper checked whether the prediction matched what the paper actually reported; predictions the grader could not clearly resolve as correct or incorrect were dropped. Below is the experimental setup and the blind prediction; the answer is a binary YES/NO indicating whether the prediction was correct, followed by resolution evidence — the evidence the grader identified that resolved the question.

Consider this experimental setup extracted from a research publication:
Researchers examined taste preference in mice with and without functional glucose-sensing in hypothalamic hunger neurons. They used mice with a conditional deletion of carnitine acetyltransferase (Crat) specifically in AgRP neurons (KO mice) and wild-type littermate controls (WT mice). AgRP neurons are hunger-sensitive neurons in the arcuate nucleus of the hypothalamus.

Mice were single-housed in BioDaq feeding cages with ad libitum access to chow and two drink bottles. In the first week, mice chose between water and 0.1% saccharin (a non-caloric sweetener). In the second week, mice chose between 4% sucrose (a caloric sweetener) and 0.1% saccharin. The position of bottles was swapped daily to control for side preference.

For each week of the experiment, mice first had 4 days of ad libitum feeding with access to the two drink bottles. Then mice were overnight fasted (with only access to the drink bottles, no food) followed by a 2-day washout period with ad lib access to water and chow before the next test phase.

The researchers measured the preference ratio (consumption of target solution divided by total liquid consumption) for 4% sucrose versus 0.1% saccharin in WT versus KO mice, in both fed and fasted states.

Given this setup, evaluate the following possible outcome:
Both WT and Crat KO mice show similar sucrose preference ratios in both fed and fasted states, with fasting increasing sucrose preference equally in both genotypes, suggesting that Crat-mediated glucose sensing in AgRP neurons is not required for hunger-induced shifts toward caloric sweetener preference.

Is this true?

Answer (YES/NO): NO